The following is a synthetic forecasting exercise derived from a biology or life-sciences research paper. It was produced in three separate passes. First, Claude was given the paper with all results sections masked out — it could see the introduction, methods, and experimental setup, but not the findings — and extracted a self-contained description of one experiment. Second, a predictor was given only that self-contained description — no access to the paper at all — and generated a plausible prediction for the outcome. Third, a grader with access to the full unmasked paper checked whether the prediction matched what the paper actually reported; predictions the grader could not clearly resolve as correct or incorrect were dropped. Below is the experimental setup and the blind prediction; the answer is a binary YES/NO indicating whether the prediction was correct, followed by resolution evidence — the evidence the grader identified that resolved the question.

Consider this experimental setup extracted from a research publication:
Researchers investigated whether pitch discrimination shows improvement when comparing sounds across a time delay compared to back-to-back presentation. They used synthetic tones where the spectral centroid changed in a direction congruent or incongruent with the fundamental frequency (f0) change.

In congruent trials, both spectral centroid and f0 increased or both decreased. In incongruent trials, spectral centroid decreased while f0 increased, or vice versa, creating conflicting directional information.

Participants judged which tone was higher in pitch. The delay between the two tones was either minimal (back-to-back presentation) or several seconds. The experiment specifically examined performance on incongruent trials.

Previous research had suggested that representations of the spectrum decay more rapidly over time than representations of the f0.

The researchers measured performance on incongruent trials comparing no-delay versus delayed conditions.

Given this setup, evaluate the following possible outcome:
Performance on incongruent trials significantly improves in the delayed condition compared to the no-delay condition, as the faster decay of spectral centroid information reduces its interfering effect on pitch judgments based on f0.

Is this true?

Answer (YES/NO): YES